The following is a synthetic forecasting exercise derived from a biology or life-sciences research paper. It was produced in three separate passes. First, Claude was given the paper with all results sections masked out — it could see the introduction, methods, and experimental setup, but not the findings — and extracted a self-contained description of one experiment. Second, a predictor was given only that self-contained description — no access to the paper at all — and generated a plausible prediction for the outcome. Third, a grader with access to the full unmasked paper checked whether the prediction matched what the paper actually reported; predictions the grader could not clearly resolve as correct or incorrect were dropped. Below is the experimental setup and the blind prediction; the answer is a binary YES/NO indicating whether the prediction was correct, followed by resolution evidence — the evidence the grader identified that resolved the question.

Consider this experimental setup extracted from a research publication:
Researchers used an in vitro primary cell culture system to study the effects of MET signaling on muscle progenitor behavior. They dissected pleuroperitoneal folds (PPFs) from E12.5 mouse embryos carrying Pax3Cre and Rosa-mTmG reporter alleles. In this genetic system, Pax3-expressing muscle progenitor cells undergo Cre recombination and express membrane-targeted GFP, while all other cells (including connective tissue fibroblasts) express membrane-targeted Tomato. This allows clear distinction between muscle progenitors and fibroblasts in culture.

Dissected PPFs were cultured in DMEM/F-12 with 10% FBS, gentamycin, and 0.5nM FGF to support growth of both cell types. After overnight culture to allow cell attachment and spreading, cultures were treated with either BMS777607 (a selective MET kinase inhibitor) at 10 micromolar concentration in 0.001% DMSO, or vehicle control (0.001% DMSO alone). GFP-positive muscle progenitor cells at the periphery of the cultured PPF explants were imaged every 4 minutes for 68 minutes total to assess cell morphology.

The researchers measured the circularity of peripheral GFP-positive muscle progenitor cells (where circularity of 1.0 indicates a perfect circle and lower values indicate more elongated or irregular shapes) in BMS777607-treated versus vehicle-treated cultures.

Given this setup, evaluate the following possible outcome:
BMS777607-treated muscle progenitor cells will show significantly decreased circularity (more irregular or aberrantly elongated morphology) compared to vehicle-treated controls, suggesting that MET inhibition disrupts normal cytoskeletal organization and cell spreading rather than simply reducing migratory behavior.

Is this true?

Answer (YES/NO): NO